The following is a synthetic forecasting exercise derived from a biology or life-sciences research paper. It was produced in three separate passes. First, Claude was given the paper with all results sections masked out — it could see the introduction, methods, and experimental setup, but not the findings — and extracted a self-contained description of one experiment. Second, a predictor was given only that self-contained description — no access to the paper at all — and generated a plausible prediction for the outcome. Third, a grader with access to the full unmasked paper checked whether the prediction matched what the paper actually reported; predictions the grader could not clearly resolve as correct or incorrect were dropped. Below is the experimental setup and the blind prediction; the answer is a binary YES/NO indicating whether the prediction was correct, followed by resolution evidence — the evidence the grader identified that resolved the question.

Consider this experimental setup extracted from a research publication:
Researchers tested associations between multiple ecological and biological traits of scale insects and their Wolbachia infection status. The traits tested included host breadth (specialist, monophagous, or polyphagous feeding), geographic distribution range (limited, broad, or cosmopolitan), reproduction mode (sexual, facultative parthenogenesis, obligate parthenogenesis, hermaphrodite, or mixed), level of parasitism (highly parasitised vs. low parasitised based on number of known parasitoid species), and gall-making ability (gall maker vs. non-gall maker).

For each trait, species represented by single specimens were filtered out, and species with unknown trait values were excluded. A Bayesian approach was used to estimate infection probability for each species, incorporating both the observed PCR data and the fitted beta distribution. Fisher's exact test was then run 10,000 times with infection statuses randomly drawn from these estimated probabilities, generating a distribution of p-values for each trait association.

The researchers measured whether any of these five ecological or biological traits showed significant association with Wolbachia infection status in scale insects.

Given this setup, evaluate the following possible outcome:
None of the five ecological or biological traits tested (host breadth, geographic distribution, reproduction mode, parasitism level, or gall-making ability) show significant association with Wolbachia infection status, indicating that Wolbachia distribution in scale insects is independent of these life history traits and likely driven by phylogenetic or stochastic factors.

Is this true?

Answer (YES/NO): YES